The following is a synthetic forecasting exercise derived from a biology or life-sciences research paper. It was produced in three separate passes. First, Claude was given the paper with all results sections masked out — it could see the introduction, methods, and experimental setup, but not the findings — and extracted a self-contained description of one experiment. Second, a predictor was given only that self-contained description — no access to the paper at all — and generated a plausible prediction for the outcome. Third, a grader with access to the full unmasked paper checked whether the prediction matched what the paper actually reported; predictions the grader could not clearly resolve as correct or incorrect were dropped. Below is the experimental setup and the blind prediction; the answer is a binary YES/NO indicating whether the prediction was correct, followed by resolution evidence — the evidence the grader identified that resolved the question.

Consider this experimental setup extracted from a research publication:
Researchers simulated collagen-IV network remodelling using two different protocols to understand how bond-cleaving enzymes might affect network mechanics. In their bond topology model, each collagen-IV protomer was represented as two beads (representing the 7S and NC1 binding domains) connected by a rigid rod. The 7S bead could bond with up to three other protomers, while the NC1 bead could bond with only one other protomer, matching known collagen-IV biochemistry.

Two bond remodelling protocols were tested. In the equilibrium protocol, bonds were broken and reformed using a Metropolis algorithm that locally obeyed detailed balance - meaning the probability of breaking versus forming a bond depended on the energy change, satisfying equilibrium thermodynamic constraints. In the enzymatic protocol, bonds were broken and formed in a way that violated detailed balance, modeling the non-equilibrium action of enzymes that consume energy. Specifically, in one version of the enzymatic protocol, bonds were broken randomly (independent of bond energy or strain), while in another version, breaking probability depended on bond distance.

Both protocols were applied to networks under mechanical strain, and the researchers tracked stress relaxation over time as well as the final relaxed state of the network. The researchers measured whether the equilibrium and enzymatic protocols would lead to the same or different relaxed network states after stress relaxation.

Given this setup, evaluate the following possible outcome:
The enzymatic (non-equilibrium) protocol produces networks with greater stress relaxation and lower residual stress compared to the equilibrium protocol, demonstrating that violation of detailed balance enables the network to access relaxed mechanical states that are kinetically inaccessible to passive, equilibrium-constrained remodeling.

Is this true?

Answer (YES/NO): NO